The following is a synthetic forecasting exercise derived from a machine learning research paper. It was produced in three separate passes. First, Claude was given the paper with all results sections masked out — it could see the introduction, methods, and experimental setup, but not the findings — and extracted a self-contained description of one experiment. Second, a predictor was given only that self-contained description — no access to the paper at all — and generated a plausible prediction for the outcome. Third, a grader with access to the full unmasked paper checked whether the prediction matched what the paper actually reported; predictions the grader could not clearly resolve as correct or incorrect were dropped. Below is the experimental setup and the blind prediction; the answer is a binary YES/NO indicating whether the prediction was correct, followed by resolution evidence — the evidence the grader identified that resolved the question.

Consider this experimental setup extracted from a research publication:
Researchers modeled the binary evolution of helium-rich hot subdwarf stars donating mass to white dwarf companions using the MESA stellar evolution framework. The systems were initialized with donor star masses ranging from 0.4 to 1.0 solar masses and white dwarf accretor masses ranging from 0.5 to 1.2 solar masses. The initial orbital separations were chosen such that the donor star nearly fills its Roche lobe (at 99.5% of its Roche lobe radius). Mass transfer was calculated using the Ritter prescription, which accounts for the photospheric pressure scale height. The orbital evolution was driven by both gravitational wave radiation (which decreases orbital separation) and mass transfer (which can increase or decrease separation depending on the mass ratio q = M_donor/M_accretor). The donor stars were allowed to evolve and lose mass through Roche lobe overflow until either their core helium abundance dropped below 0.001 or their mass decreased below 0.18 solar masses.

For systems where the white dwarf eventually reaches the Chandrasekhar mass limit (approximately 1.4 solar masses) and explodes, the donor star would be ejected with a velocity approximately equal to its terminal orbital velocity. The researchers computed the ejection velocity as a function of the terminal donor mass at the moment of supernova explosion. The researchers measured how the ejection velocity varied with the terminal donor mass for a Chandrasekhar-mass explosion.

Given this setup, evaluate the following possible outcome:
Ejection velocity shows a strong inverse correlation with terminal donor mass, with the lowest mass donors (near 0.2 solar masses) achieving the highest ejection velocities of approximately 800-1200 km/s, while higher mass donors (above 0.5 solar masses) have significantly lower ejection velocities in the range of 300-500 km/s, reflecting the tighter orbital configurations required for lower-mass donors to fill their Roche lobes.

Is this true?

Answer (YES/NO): NO